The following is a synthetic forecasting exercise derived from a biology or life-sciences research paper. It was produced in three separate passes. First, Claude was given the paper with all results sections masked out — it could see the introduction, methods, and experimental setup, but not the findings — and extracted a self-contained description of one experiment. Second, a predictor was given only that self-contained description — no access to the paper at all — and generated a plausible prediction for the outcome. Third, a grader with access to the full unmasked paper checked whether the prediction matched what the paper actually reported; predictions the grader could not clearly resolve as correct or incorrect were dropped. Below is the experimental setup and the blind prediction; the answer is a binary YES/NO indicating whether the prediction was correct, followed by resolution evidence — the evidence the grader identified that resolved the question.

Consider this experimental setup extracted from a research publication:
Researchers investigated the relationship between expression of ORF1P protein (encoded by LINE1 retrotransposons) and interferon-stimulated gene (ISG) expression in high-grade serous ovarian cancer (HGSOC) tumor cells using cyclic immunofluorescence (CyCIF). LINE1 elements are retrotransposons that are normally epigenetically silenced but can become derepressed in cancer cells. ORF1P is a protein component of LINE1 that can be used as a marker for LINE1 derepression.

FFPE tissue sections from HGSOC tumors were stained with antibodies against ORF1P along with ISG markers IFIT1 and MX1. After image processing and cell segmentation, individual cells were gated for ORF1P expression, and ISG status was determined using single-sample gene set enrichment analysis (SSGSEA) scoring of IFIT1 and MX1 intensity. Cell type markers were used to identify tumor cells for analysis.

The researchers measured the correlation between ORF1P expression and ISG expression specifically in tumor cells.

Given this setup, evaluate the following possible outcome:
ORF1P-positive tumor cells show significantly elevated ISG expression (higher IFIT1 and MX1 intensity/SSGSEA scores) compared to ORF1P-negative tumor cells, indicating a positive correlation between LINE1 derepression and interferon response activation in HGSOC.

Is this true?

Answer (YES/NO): YES